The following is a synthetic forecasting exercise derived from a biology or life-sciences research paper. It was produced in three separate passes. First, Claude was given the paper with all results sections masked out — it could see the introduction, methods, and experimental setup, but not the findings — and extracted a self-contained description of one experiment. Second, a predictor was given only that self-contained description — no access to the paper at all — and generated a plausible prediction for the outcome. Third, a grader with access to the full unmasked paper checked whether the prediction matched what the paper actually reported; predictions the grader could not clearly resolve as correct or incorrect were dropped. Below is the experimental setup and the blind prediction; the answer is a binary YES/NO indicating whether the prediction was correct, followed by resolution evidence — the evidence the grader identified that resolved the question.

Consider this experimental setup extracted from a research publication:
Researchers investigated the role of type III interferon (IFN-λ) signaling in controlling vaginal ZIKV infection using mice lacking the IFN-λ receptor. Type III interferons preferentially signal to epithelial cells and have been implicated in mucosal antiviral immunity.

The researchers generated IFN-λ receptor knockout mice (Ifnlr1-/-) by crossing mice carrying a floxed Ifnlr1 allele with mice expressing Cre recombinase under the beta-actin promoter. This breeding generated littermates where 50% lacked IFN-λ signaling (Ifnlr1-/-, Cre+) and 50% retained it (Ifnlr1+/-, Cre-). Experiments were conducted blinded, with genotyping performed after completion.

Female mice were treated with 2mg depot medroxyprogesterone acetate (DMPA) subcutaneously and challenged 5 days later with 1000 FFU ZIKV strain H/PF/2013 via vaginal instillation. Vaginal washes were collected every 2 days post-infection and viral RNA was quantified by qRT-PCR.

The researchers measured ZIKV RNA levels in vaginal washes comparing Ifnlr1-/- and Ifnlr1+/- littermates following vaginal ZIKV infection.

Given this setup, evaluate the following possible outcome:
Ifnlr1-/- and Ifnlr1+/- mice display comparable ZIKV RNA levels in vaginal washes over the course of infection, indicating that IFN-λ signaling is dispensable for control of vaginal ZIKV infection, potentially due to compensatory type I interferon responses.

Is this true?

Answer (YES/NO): YES